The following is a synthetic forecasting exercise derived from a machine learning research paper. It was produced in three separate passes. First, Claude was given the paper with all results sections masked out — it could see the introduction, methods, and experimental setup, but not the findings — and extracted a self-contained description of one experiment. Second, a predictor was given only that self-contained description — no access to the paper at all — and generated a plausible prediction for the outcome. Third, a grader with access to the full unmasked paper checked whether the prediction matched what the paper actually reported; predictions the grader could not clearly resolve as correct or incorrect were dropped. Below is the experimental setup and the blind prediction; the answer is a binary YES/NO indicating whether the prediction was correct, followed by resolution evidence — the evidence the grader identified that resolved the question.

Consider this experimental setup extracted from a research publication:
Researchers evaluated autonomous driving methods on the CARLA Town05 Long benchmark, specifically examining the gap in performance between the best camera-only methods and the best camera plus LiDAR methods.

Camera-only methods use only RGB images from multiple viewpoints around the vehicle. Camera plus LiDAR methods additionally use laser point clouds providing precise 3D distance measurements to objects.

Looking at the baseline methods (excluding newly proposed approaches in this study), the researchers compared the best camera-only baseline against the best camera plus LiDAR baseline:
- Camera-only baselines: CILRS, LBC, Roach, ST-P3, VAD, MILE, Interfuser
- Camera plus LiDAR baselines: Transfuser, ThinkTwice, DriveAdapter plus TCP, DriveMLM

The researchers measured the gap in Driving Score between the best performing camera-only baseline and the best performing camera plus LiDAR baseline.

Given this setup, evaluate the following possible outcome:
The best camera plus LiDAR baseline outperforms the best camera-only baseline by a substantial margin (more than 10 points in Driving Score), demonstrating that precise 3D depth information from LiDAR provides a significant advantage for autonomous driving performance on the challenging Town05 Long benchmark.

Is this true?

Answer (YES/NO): NO